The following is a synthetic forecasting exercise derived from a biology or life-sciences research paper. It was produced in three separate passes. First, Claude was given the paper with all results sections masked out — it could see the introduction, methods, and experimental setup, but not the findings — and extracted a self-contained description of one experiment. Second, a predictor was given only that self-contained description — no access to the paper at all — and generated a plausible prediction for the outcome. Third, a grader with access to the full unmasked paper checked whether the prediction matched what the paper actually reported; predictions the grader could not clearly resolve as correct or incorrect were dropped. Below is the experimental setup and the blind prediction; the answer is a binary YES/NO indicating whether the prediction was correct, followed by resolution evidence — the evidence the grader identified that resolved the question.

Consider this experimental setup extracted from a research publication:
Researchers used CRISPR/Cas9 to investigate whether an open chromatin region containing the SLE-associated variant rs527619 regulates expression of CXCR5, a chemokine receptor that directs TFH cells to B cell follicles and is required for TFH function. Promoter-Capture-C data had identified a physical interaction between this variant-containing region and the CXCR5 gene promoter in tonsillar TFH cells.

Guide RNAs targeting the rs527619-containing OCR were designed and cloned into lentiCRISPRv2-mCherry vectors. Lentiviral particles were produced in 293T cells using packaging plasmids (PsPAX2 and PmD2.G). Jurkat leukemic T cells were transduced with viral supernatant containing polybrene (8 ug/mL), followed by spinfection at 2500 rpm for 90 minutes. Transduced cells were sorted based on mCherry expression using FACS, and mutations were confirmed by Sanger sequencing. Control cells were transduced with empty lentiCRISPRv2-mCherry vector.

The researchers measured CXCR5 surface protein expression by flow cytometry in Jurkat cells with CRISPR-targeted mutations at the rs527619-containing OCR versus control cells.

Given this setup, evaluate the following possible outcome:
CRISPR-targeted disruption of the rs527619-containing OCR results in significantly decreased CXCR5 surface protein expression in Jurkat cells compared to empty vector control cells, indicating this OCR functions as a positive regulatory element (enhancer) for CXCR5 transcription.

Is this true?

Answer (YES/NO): NO